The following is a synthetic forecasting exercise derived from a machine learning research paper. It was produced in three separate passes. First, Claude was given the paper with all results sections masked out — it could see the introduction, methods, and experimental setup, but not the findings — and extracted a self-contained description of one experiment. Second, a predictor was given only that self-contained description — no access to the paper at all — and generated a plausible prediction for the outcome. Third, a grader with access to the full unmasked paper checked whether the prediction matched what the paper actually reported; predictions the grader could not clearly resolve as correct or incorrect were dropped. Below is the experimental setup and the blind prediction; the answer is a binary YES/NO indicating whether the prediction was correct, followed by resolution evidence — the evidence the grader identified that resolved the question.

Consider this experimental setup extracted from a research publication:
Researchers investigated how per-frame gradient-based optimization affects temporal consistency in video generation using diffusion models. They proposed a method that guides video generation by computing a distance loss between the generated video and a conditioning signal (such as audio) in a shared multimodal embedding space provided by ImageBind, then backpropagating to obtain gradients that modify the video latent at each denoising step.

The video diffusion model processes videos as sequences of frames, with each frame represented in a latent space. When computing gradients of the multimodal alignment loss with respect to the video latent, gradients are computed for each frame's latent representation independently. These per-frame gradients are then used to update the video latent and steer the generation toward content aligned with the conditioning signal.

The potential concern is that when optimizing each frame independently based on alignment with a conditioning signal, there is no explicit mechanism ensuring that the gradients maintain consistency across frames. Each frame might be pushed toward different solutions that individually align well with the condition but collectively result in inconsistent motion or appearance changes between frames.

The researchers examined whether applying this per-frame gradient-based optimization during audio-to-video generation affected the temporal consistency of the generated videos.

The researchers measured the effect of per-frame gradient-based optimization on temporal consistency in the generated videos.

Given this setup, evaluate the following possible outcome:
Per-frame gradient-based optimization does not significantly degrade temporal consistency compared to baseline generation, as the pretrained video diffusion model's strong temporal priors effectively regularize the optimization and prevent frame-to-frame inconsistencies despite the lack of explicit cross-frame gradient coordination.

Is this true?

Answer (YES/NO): NO